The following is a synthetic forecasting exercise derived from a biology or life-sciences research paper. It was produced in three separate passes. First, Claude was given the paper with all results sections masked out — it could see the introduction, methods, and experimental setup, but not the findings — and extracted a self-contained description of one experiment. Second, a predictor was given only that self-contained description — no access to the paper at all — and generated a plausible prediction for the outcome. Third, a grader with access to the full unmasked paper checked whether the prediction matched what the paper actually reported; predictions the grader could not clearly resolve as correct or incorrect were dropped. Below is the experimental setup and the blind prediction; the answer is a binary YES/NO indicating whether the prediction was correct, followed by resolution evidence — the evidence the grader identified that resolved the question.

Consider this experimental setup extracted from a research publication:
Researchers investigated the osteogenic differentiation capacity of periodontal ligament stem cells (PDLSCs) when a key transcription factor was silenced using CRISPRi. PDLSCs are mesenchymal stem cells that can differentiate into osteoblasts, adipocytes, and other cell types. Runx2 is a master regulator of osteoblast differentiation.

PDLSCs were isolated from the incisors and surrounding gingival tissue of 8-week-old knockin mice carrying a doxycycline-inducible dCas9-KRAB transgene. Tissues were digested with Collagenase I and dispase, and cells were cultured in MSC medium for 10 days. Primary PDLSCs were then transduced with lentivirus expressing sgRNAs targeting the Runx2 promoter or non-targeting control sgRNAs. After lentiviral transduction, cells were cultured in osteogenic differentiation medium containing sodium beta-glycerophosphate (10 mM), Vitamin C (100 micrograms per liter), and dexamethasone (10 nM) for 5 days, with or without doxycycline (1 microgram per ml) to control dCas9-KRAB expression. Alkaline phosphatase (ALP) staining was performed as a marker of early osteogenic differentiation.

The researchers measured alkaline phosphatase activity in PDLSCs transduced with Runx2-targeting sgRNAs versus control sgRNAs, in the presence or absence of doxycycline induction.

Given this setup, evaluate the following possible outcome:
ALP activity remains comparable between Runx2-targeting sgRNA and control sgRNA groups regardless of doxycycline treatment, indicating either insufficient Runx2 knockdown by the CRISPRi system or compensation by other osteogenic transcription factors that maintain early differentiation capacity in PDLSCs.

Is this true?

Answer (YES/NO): NO